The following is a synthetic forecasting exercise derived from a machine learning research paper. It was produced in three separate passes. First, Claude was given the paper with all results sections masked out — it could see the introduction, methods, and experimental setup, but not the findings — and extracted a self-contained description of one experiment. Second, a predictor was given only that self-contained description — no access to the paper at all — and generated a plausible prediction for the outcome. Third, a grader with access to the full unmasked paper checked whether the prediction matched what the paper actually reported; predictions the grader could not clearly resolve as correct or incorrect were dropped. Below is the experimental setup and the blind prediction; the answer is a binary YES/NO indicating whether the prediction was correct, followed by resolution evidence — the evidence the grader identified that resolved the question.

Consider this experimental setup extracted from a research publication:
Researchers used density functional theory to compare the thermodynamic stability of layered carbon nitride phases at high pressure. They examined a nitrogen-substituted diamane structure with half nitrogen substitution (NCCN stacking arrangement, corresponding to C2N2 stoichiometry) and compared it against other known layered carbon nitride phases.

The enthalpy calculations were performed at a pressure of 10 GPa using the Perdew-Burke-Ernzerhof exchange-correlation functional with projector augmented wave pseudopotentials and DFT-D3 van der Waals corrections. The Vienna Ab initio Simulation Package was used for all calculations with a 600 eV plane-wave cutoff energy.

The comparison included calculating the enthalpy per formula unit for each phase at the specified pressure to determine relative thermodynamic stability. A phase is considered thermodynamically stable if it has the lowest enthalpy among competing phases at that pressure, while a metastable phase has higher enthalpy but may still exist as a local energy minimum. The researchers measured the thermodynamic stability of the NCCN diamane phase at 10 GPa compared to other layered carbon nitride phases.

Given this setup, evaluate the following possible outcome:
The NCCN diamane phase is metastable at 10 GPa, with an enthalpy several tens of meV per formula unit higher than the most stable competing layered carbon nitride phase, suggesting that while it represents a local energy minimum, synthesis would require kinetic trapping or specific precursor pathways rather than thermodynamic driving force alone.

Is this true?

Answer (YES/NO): NO